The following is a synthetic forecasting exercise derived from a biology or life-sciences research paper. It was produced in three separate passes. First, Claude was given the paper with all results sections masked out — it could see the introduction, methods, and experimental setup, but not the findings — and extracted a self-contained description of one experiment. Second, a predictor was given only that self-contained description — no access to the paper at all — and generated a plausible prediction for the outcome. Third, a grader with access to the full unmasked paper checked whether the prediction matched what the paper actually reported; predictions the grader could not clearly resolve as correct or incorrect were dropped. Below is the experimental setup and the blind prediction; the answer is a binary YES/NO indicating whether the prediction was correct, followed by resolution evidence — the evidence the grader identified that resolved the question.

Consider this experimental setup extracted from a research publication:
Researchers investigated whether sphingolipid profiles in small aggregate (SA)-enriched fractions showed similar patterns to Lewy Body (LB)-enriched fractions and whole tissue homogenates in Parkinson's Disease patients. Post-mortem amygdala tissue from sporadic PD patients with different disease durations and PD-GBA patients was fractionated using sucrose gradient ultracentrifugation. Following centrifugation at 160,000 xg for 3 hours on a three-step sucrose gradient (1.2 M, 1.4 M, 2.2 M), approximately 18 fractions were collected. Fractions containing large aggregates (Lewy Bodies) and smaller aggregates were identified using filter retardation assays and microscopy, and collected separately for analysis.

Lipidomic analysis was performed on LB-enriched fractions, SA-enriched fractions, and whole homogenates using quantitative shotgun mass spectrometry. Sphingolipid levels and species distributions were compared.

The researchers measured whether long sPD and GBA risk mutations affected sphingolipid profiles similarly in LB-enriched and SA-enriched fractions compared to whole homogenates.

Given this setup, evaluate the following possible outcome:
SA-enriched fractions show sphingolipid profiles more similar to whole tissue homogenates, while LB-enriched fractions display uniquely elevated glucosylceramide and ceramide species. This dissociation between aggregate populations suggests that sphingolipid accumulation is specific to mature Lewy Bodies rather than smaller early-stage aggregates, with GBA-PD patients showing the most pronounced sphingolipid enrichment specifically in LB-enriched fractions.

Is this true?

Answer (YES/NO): NO